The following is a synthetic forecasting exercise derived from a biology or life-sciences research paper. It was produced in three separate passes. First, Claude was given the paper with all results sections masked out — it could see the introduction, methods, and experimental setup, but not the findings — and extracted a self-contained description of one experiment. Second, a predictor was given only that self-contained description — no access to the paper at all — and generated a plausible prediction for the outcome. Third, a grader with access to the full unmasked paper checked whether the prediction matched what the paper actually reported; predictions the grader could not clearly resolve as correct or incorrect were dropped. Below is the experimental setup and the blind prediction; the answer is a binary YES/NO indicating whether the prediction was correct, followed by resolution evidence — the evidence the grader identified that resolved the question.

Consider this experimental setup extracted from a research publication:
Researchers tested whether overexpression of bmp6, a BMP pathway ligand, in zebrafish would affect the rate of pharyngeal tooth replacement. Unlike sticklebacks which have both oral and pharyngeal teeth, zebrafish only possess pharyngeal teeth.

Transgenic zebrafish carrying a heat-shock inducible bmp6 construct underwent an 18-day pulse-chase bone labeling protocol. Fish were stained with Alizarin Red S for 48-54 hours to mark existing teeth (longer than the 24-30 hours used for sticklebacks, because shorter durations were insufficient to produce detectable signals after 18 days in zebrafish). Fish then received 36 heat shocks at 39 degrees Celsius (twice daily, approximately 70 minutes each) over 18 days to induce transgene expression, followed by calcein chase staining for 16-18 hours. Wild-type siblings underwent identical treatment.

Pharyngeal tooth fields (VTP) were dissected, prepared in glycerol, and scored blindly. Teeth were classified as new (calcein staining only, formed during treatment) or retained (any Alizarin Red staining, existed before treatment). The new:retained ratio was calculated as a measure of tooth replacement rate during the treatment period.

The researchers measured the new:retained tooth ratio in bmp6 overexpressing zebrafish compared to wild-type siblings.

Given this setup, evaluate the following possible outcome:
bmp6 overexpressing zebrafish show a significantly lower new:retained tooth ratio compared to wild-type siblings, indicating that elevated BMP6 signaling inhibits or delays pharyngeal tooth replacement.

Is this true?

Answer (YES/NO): YES